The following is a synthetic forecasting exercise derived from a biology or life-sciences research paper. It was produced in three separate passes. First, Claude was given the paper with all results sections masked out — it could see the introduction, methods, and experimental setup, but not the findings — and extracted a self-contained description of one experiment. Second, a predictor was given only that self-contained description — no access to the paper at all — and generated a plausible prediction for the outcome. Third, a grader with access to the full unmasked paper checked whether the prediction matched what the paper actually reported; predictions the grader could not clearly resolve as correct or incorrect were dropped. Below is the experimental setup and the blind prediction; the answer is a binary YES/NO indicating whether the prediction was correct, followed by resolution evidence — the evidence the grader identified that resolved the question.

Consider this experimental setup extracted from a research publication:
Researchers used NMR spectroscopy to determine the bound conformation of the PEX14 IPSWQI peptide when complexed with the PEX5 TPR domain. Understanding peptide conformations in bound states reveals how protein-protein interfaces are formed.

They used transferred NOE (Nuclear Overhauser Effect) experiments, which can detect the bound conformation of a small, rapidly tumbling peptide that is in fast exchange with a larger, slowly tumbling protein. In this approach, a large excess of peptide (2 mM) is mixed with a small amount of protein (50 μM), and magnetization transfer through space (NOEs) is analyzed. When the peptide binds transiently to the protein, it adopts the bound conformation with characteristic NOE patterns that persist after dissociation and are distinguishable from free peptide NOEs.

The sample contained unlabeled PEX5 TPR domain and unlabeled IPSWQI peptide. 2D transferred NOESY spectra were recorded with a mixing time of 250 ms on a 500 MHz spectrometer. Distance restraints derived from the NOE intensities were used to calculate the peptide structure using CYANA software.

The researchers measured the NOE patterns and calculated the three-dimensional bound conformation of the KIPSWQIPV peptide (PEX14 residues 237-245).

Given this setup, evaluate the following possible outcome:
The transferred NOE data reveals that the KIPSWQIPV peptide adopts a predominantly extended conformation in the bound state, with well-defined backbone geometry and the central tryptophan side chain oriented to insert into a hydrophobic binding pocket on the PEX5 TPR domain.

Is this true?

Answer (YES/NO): NO